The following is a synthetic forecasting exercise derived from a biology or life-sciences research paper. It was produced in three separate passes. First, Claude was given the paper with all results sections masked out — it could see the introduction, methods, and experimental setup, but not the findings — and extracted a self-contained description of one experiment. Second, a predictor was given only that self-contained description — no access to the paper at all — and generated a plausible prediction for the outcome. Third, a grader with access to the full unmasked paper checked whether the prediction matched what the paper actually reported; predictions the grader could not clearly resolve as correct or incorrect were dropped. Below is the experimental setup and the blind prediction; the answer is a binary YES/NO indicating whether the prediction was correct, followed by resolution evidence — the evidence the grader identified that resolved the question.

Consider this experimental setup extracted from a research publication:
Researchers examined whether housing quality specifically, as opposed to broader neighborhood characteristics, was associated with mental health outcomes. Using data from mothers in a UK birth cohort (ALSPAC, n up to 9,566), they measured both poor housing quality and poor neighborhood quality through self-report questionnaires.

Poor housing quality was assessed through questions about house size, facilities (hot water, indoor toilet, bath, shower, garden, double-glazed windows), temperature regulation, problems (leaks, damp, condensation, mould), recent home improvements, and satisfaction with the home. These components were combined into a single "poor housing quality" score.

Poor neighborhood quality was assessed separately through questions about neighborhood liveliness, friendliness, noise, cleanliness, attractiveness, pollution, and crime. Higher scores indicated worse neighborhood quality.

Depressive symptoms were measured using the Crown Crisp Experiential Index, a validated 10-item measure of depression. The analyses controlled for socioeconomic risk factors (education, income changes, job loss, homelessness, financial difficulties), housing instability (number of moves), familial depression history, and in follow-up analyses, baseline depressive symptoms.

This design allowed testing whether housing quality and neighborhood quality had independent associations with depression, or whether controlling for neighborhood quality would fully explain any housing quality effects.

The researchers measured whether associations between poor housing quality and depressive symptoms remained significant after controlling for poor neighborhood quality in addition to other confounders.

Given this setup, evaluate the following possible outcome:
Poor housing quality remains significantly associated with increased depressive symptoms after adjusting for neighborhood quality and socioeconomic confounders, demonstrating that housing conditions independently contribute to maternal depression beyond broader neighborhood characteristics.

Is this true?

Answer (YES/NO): YES